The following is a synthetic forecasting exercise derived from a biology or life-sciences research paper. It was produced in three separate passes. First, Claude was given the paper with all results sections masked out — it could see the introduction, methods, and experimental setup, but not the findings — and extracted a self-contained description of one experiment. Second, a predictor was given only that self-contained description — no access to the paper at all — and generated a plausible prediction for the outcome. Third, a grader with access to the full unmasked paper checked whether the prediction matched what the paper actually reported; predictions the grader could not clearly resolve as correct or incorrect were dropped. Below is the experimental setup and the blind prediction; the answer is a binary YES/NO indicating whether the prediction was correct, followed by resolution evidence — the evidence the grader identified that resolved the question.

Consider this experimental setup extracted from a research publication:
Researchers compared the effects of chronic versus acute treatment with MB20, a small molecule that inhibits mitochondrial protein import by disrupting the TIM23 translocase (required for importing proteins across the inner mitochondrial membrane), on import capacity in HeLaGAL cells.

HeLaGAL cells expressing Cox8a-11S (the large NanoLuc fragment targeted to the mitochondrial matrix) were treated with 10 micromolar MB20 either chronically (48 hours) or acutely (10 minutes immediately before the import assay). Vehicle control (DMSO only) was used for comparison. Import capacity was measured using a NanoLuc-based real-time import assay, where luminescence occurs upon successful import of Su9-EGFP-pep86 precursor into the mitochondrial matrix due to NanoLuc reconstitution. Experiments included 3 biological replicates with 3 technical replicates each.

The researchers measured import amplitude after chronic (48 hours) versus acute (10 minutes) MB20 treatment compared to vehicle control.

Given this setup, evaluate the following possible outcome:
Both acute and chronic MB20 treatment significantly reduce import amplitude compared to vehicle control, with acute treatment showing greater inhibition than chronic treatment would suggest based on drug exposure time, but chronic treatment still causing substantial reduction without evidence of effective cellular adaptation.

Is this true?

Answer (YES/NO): NO